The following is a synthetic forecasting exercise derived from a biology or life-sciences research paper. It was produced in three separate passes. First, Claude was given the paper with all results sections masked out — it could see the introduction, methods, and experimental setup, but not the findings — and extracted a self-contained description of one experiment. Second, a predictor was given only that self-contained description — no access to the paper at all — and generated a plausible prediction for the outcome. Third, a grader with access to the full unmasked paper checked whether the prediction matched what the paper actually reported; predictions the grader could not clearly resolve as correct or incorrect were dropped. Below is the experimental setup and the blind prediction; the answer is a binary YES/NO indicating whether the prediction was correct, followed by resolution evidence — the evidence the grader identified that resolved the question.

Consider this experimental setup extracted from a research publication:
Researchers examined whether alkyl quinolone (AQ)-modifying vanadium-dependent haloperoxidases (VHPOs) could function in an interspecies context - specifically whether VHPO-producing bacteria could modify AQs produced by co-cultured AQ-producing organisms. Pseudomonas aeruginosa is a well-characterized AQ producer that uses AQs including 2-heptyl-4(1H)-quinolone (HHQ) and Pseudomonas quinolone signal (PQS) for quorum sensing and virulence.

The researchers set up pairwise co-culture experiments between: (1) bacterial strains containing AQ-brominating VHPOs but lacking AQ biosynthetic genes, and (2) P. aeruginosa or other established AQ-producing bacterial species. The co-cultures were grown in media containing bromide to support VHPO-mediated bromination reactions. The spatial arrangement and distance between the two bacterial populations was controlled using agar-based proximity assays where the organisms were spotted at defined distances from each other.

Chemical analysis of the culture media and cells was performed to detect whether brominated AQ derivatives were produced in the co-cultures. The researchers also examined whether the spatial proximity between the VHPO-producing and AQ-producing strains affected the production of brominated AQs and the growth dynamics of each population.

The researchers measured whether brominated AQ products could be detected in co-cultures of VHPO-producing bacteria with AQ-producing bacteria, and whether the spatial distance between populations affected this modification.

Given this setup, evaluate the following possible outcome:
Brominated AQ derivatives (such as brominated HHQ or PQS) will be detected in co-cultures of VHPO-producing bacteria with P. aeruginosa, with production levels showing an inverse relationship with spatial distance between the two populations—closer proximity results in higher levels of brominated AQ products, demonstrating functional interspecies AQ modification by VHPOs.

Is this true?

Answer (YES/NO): NO